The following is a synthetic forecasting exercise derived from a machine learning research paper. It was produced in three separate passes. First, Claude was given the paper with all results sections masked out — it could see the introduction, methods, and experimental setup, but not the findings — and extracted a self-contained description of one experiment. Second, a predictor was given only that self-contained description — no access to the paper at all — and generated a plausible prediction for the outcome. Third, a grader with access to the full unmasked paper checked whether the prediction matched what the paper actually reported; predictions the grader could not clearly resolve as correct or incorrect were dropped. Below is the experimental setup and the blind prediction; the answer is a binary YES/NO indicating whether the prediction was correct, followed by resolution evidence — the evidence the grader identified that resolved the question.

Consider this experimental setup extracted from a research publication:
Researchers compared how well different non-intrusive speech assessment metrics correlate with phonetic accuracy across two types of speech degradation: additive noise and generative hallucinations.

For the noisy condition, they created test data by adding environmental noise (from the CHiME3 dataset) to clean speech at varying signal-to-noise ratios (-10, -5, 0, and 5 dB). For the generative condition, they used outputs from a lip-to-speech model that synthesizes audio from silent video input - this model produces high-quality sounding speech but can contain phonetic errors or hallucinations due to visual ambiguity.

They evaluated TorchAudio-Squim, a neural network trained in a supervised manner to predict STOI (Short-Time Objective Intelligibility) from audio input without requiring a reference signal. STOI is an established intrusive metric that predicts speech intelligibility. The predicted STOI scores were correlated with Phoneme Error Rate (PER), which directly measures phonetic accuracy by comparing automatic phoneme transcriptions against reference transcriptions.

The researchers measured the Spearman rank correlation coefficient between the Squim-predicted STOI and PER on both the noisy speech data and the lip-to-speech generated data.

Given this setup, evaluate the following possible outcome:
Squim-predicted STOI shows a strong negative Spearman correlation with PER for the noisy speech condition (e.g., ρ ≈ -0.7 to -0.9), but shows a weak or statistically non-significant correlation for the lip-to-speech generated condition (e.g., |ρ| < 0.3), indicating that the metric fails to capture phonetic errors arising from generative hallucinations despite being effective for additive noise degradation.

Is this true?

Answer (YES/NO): YES